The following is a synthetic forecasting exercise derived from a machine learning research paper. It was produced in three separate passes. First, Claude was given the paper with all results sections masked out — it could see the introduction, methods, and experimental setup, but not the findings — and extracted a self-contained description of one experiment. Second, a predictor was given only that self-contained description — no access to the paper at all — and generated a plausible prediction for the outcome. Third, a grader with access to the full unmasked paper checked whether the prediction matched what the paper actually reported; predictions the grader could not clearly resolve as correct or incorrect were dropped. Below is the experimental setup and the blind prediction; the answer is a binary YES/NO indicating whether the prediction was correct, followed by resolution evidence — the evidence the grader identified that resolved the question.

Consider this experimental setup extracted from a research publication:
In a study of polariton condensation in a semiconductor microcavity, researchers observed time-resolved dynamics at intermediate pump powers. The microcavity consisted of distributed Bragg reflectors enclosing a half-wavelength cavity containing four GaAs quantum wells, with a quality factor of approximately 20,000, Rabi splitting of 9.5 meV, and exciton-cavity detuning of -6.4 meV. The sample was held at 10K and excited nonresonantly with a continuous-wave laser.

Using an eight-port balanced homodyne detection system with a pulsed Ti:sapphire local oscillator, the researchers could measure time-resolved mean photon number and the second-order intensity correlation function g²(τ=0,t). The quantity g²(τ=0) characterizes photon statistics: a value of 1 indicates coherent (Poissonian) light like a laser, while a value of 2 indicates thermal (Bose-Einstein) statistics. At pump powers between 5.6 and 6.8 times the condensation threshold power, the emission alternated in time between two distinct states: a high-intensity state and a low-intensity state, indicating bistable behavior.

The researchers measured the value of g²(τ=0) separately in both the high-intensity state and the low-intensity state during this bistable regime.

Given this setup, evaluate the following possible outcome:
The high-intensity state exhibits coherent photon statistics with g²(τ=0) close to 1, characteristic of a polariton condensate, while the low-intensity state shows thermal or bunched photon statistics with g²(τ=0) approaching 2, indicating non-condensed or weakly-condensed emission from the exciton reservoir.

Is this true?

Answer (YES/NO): YES